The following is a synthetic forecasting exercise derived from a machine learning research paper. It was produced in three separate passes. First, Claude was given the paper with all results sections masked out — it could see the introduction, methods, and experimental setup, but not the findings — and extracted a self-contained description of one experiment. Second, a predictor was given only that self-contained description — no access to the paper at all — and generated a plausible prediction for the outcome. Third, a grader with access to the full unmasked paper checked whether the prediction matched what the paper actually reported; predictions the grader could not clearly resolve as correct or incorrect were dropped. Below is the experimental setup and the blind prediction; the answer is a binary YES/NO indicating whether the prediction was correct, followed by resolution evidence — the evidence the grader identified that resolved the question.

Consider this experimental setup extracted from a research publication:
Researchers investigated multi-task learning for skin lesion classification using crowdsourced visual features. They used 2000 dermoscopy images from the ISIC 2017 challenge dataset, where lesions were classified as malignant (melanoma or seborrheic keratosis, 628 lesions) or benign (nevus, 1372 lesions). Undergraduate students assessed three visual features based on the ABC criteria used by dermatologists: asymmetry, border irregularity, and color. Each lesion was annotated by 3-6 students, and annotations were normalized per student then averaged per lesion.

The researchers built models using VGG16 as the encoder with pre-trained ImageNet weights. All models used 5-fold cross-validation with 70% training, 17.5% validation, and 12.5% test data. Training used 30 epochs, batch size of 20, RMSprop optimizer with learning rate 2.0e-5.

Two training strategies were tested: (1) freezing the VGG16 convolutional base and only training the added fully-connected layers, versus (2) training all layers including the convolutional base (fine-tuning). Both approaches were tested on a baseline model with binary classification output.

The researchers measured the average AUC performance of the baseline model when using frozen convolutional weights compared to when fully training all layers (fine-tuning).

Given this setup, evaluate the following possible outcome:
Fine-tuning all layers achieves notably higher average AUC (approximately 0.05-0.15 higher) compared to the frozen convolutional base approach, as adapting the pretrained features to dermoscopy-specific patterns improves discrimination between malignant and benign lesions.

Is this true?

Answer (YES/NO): NO